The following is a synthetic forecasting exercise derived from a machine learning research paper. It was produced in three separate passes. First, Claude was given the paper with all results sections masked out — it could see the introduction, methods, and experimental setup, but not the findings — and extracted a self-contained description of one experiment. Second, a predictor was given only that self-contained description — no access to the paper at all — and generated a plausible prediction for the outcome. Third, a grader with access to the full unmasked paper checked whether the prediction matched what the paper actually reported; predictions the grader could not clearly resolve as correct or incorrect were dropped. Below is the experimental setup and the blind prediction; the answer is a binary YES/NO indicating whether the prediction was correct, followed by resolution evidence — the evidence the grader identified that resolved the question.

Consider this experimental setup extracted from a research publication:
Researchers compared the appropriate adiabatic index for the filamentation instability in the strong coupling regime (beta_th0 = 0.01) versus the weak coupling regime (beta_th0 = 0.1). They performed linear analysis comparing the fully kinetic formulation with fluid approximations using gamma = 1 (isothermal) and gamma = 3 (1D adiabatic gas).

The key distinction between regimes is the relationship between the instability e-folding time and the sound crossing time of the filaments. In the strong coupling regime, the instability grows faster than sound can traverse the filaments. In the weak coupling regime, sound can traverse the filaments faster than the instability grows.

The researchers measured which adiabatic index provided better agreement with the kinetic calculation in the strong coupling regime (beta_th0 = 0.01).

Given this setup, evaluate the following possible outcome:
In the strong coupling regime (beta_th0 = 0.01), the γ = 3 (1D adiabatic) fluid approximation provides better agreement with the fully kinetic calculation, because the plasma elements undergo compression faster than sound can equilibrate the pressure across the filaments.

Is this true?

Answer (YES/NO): YES